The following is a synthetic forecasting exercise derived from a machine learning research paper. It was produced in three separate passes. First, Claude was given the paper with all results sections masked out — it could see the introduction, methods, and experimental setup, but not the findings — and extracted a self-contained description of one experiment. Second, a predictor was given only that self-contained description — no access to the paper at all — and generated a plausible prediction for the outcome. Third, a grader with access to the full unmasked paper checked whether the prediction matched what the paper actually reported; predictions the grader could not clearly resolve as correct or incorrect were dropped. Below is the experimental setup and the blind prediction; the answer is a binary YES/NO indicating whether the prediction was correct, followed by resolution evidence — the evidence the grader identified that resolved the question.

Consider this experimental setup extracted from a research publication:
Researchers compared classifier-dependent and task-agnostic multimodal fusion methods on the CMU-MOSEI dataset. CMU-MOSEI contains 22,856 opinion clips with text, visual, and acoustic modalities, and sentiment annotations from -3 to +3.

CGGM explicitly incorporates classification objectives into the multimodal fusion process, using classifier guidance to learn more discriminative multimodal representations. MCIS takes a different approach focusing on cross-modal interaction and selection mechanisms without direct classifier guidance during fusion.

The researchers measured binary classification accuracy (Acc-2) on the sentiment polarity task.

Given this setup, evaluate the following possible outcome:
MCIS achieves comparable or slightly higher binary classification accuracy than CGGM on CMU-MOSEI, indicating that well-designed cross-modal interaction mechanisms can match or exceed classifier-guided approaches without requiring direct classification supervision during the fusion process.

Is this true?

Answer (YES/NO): YES